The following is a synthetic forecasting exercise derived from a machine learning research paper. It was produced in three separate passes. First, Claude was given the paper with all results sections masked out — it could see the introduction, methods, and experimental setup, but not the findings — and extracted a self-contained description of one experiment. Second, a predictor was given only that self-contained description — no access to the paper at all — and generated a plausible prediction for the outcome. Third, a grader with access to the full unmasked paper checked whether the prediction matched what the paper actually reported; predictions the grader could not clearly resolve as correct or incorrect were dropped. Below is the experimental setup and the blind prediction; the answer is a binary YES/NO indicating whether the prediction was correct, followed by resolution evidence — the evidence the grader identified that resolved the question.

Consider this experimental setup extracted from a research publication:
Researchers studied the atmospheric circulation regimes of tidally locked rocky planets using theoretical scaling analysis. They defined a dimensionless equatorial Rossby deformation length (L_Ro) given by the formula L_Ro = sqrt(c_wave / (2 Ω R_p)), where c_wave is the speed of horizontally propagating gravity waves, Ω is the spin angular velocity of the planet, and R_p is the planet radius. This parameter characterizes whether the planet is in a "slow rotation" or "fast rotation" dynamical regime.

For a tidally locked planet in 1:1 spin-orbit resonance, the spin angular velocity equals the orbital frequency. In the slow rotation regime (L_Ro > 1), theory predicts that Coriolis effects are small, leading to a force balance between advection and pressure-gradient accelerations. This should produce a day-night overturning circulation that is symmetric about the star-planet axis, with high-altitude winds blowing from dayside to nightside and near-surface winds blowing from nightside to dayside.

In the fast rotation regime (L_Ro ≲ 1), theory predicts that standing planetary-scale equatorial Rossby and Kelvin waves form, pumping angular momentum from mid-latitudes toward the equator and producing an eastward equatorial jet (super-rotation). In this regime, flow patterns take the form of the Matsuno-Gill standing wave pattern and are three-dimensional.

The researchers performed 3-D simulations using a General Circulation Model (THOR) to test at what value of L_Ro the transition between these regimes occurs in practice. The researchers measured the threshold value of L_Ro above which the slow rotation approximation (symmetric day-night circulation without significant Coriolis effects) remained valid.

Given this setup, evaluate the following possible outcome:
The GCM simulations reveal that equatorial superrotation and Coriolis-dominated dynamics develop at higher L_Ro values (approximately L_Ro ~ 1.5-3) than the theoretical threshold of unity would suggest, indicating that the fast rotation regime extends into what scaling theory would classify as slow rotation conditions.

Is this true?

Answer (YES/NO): NO